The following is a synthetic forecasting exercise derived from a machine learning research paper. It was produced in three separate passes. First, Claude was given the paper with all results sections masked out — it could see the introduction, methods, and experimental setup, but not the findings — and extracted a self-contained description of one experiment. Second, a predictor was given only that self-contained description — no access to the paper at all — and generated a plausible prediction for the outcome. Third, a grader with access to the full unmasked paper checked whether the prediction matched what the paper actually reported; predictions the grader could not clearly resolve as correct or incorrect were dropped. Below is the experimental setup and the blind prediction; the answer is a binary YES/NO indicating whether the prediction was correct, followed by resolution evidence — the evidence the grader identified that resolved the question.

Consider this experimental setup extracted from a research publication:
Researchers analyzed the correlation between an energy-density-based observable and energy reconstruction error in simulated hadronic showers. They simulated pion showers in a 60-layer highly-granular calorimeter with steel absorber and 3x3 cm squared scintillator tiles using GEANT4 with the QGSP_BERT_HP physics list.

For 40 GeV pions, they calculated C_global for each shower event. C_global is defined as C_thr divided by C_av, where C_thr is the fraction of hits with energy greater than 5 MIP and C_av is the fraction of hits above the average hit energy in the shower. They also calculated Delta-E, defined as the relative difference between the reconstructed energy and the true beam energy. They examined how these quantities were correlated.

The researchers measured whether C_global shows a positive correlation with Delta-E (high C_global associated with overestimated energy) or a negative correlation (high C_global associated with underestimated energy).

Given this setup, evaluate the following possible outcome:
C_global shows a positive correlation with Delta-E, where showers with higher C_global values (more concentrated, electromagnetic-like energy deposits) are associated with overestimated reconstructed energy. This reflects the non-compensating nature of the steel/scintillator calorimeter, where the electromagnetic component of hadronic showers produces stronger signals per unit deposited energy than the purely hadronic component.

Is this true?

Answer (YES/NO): YES